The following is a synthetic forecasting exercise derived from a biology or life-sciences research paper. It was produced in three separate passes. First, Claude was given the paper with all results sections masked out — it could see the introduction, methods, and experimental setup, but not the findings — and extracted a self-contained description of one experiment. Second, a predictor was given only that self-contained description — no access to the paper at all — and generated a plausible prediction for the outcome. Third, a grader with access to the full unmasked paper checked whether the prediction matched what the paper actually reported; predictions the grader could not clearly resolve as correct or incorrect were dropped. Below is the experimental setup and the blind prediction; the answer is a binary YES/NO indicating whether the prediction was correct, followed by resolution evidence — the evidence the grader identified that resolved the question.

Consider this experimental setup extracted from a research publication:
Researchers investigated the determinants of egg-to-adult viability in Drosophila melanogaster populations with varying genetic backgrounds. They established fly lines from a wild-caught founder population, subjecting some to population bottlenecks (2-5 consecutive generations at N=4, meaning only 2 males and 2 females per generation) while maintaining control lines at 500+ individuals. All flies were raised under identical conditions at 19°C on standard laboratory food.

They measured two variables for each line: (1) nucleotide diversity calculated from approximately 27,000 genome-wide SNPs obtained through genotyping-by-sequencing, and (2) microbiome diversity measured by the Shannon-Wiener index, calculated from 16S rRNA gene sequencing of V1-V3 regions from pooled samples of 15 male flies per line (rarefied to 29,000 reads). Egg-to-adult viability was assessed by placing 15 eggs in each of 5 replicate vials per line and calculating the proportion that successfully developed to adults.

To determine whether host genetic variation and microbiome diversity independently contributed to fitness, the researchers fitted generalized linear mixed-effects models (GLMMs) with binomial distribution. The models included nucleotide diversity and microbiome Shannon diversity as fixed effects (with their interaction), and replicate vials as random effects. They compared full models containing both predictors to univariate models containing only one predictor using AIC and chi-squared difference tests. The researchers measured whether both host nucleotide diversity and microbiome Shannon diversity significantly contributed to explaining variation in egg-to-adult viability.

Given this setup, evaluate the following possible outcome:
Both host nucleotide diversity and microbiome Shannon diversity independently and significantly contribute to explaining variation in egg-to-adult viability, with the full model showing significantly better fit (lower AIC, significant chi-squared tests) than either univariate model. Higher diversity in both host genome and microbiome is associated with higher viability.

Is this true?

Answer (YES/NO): YES